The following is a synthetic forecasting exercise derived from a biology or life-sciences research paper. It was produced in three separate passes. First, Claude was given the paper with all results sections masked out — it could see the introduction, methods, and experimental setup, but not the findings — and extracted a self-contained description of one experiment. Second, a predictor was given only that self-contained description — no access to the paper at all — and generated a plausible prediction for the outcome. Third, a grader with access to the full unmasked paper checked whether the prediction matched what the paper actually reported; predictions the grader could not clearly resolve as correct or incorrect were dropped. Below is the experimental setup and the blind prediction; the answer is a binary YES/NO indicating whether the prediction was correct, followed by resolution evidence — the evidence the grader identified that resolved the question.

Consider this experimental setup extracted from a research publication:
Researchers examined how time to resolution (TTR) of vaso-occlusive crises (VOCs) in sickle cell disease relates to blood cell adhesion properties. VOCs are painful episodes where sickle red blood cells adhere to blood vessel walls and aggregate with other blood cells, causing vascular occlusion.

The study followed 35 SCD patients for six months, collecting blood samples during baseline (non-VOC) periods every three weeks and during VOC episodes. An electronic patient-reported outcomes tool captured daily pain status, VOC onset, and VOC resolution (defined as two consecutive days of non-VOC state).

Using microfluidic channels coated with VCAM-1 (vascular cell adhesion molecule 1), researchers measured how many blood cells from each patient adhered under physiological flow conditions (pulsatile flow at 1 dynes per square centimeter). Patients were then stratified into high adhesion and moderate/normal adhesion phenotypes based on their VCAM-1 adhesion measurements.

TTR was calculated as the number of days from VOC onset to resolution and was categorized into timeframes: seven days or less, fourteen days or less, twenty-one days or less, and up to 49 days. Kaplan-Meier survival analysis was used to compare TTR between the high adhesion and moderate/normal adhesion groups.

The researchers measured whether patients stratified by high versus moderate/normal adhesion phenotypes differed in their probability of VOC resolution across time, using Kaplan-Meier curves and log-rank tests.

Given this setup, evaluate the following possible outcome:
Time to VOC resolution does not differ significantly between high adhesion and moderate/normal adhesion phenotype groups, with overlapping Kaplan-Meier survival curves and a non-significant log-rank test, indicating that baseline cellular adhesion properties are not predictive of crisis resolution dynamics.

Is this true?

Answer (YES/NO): NO